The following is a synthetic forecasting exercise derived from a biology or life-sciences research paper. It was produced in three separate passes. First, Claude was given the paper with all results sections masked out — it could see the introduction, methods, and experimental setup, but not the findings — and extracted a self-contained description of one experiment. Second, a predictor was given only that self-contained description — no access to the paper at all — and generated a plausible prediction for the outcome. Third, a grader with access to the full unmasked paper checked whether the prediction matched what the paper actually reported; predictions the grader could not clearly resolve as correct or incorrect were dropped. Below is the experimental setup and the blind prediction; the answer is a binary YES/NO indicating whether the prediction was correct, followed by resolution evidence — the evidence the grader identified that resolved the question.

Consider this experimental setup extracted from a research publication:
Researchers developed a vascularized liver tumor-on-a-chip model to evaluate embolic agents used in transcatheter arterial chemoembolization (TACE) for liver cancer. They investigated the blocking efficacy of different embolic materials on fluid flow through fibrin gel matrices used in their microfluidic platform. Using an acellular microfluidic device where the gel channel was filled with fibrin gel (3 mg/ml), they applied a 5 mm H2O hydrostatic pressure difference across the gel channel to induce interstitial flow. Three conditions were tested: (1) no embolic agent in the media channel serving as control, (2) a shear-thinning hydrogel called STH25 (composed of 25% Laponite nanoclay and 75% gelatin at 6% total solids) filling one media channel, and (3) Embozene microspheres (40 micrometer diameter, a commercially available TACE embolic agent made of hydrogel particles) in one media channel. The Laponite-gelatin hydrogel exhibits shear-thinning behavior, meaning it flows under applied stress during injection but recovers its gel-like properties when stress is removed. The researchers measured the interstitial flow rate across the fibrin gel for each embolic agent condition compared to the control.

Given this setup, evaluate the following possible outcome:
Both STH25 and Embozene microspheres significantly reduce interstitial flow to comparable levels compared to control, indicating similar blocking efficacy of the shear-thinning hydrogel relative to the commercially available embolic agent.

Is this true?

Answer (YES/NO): NO